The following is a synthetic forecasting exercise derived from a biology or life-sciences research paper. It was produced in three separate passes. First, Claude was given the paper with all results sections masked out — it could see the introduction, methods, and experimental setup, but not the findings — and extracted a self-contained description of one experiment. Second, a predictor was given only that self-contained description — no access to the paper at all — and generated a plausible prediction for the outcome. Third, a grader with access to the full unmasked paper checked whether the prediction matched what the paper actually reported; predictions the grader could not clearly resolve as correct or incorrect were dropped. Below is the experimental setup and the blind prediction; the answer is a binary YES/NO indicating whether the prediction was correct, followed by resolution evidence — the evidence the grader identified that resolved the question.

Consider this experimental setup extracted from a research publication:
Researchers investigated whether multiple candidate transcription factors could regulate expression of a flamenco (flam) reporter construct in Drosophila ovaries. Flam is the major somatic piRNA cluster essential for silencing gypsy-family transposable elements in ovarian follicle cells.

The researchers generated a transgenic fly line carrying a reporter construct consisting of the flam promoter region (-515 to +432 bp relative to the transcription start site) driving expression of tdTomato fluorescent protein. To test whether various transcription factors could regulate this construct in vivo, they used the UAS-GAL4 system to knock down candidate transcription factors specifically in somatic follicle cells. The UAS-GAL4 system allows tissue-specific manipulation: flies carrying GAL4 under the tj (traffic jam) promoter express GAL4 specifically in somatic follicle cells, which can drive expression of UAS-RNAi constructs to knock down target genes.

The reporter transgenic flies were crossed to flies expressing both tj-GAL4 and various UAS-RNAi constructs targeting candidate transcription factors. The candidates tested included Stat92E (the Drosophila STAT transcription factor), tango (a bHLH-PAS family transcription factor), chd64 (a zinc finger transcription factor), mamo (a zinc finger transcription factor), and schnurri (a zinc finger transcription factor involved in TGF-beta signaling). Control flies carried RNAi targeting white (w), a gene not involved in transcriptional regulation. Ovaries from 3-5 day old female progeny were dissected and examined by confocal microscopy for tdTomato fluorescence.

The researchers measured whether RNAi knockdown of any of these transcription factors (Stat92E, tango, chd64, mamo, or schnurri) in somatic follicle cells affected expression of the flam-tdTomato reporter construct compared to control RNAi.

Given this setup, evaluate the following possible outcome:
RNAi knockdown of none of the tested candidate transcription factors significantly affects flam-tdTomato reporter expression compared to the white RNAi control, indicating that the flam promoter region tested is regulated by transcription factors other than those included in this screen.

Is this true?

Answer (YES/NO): YES